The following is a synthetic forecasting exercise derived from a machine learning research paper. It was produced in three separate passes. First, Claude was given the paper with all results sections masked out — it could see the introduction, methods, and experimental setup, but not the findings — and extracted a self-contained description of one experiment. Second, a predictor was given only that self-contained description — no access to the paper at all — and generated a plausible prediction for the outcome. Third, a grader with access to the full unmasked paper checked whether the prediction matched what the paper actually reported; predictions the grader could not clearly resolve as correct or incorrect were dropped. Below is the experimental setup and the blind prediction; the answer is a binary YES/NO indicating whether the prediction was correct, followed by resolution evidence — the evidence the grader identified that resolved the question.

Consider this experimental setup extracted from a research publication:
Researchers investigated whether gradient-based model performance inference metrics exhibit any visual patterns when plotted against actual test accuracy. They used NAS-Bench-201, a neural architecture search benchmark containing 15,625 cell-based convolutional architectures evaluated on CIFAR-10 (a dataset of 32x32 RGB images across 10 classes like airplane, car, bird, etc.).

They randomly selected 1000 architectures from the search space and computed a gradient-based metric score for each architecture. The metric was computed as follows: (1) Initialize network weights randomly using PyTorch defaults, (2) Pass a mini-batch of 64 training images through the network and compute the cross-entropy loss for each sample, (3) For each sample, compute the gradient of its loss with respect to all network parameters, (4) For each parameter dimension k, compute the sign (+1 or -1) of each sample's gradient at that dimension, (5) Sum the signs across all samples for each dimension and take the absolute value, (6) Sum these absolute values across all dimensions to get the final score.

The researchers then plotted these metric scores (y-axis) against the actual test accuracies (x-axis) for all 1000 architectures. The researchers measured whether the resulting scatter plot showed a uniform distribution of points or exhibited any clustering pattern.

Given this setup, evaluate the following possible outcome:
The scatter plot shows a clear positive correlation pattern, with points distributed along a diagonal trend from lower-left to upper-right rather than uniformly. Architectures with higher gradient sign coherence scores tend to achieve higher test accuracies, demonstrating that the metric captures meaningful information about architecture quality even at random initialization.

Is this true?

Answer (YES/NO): YES